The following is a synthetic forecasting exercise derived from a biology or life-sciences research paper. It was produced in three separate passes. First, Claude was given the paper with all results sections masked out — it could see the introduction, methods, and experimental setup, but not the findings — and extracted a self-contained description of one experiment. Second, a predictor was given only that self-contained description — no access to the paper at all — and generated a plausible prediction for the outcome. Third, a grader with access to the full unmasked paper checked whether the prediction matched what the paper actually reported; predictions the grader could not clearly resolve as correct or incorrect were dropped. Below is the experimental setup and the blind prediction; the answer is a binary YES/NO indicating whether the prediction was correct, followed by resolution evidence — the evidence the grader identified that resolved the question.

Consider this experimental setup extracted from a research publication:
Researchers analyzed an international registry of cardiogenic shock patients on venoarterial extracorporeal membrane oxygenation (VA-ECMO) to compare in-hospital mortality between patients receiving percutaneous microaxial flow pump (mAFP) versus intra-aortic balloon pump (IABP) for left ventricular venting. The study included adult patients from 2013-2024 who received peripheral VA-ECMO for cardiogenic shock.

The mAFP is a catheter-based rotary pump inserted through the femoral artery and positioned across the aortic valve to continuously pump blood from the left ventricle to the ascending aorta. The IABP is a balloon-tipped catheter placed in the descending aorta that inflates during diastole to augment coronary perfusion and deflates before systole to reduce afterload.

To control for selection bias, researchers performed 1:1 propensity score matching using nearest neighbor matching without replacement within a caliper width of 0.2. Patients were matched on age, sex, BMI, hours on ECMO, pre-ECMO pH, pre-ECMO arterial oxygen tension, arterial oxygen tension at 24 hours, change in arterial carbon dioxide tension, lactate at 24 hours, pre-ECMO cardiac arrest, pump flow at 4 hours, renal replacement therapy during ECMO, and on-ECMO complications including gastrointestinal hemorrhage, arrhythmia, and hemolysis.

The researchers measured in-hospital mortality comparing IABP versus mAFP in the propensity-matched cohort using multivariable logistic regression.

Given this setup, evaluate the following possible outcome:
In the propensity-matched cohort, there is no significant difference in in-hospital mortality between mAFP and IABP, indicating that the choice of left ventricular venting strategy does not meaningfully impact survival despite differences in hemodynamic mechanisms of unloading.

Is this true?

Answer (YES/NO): YES